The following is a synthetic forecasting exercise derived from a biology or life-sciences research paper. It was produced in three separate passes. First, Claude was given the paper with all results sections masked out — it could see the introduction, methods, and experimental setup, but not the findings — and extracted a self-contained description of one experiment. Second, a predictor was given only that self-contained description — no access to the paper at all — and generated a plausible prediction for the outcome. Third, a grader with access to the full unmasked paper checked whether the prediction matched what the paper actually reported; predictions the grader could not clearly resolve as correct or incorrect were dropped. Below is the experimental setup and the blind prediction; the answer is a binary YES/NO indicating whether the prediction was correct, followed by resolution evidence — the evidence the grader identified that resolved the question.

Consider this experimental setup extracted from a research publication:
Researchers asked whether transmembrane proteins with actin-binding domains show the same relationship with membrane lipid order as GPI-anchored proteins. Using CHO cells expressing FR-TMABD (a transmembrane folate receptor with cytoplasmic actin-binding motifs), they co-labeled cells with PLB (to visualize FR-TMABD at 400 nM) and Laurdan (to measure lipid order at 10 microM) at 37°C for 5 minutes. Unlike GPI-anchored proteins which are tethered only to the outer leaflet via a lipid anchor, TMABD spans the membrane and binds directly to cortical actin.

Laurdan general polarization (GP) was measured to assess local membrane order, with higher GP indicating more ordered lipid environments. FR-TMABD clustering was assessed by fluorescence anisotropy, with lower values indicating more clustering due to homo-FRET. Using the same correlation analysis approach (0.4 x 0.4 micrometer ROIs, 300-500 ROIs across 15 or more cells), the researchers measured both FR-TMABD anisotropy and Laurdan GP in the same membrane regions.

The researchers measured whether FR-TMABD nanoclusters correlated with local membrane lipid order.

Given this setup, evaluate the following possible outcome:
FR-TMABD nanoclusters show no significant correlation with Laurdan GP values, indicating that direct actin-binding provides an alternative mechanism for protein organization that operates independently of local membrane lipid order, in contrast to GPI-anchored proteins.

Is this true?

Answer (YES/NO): YES